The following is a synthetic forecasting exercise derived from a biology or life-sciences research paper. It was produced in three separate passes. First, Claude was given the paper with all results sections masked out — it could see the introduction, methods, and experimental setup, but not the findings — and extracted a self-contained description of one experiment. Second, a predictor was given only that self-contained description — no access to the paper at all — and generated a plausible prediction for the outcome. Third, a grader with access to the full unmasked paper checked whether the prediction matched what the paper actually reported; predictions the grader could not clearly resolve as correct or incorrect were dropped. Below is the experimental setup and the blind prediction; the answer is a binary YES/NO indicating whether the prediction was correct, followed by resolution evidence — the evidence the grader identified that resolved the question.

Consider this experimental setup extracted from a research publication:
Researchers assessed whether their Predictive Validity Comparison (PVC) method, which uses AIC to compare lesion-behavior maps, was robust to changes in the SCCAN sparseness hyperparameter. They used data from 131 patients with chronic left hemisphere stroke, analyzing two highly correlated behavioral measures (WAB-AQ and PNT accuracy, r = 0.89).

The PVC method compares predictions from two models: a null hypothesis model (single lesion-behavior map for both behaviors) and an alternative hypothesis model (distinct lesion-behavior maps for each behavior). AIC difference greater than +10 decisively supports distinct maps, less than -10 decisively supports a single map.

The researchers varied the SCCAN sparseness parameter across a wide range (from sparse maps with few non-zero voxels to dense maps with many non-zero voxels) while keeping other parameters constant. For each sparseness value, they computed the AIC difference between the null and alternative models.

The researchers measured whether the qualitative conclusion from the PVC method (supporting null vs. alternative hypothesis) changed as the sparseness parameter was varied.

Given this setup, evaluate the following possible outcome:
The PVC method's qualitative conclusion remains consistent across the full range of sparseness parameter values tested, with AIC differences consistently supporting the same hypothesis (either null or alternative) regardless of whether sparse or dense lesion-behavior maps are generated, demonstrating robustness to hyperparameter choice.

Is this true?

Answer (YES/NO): YES